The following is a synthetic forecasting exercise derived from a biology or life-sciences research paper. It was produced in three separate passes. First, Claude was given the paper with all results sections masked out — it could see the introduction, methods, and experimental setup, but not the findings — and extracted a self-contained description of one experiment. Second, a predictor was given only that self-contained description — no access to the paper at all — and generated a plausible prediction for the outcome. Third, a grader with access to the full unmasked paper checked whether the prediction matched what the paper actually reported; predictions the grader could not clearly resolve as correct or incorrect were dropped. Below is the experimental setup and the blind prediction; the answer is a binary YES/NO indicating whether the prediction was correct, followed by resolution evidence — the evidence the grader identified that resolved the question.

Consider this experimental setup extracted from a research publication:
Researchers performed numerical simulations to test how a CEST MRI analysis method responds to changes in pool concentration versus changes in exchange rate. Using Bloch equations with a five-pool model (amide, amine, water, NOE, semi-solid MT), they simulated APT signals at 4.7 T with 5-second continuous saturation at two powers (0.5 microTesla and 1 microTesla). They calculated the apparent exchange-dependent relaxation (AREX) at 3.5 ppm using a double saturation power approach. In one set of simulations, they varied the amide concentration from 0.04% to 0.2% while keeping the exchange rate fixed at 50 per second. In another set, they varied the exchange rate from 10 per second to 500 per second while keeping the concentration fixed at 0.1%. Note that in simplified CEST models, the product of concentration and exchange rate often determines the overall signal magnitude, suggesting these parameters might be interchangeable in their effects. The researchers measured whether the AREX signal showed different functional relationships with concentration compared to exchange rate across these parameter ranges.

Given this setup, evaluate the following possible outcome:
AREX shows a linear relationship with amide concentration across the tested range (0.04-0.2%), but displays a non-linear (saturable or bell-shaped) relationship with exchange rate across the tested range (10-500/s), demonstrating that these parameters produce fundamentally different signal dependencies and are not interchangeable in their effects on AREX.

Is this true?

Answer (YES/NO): YES